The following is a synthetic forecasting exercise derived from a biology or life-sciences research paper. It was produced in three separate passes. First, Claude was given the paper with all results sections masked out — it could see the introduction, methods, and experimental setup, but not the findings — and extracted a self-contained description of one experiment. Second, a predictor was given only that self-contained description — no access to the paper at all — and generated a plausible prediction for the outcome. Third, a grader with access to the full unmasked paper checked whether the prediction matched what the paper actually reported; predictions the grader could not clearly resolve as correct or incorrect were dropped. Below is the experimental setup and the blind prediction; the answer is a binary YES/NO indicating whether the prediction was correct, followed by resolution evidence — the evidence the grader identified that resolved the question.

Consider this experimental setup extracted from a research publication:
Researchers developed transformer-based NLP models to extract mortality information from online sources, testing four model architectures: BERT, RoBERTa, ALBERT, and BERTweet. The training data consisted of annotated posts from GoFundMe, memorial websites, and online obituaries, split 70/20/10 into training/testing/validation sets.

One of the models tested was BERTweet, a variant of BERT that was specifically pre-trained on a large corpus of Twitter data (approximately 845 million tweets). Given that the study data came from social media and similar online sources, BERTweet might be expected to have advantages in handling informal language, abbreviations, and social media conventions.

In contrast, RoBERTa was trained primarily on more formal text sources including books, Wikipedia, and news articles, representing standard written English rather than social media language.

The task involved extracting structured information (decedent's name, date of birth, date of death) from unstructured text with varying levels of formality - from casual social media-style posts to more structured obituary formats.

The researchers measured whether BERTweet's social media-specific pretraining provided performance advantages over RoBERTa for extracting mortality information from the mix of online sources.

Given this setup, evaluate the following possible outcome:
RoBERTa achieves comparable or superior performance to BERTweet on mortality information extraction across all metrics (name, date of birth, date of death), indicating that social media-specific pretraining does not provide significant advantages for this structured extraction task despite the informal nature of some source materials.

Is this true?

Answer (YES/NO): YES